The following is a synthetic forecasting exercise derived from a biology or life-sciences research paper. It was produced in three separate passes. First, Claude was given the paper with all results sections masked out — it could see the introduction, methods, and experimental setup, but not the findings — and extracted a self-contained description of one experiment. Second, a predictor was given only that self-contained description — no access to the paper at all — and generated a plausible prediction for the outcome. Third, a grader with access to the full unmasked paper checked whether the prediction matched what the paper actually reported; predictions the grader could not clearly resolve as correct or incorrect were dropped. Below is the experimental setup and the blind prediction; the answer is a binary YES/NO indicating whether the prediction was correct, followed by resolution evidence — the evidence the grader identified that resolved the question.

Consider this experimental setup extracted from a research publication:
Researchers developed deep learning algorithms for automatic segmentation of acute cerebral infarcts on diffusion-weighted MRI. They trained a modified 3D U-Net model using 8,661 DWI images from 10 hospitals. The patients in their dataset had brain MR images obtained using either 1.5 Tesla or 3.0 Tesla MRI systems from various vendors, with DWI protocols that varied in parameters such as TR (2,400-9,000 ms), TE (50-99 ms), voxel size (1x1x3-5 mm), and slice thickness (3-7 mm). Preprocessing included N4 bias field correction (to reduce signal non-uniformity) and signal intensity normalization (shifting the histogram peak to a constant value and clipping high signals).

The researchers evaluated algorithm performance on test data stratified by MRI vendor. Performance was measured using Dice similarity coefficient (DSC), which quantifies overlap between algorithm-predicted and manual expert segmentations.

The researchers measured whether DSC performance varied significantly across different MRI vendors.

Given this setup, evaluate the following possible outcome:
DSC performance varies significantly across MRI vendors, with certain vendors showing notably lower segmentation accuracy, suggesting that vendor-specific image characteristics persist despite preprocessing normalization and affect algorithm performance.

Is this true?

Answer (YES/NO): YES